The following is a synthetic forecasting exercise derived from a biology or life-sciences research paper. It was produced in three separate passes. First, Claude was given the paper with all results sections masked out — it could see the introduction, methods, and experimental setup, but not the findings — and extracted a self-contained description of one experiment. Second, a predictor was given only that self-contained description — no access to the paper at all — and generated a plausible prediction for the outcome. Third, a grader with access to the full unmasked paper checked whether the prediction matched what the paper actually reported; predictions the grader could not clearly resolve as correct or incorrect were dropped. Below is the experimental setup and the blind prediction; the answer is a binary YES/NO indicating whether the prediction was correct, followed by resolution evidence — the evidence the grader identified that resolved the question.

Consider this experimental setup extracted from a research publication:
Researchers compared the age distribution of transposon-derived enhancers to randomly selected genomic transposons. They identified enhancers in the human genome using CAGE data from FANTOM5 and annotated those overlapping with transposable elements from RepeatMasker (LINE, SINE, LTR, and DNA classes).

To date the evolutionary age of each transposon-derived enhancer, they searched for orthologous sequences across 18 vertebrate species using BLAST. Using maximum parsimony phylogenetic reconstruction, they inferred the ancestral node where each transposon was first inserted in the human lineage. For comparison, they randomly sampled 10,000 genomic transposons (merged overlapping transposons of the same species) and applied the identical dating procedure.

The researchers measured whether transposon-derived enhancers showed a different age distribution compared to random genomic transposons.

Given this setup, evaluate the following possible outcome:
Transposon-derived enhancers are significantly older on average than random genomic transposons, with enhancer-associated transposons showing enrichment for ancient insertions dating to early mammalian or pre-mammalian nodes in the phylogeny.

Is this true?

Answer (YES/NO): YES